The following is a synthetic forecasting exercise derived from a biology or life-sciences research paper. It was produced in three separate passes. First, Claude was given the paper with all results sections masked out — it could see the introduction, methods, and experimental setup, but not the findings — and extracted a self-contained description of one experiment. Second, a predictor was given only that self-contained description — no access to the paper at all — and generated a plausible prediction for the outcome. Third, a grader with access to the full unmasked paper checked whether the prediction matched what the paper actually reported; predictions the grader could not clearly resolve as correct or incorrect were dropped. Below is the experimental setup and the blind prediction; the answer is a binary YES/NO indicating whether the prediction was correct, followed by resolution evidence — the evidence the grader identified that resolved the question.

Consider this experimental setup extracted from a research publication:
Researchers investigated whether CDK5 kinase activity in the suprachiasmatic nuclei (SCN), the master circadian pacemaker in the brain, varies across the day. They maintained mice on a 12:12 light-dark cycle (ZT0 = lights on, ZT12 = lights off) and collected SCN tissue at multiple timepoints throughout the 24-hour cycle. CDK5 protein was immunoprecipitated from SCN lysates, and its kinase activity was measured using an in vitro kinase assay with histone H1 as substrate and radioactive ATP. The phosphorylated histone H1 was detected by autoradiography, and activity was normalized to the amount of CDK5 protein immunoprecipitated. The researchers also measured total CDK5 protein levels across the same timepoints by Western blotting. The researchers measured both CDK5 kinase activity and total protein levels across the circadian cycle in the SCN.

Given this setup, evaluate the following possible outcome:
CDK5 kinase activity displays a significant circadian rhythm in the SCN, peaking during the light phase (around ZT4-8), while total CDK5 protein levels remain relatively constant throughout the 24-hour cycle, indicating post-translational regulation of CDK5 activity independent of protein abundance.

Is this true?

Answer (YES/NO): NO